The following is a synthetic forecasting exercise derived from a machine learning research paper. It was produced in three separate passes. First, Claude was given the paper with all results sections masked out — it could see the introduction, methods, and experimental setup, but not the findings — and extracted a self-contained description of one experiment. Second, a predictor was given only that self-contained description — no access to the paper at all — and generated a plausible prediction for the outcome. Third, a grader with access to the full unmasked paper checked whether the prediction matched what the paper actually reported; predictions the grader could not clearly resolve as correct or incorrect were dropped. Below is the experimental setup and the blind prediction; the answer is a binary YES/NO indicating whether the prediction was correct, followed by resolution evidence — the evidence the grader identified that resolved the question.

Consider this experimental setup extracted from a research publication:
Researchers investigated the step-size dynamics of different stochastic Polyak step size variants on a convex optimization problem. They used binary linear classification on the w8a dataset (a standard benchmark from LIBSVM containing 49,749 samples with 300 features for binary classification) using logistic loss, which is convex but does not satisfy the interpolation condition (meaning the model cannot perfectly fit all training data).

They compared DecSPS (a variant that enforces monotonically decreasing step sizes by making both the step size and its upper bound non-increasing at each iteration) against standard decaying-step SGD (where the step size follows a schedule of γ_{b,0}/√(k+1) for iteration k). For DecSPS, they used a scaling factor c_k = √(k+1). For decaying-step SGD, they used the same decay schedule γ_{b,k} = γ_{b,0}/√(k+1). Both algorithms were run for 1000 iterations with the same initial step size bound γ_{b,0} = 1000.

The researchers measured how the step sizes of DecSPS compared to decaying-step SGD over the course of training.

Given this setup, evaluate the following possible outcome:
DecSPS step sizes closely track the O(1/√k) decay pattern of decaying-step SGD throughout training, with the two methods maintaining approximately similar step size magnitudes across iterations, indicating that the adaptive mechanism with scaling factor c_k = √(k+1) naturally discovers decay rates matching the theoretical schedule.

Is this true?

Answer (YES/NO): NO